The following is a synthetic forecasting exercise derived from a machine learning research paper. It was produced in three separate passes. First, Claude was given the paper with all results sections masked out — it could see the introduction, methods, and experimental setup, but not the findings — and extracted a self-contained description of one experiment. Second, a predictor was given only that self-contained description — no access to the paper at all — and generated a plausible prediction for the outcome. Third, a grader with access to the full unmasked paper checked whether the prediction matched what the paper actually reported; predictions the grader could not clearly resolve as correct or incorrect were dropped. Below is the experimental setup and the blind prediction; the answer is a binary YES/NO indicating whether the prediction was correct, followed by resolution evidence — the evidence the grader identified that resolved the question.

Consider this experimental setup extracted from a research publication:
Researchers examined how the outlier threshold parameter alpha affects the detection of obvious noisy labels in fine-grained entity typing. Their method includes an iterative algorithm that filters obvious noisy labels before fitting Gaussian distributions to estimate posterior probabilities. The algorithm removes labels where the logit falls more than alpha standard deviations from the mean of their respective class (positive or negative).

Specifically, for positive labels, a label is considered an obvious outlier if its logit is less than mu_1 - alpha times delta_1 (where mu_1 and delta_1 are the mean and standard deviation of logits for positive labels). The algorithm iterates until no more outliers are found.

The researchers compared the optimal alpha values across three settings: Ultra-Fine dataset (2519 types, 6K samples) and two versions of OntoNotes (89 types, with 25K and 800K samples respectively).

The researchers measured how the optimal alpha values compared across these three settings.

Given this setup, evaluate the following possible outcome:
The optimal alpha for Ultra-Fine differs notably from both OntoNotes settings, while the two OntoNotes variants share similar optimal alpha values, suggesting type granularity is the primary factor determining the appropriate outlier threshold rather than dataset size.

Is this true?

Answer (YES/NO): NO